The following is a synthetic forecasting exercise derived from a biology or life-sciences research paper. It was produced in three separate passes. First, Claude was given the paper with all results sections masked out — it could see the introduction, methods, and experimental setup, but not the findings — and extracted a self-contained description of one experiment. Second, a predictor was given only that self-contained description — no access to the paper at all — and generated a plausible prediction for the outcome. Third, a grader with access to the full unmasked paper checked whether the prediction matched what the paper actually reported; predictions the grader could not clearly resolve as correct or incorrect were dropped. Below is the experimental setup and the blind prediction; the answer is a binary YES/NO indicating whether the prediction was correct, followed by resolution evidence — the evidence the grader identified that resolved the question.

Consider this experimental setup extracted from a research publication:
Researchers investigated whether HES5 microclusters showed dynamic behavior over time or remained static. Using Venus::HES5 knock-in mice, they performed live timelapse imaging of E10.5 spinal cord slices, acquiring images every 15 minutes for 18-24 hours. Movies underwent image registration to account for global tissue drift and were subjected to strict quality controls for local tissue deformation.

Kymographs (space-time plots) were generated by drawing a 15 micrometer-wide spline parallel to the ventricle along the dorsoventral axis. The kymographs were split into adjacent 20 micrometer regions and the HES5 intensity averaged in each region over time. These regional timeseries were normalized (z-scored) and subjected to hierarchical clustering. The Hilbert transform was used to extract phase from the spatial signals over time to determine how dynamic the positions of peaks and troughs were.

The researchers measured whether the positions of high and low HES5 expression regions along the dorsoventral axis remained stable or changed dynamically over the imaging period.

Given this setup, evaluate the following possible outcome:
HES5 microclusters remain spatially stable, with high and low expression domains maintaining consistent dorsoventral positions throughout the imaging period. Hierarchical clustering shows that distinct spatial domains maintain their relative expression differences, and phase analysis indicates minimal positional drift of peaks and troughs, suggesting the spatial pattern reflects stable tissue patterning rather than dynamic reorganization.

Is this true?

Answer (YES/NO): NO